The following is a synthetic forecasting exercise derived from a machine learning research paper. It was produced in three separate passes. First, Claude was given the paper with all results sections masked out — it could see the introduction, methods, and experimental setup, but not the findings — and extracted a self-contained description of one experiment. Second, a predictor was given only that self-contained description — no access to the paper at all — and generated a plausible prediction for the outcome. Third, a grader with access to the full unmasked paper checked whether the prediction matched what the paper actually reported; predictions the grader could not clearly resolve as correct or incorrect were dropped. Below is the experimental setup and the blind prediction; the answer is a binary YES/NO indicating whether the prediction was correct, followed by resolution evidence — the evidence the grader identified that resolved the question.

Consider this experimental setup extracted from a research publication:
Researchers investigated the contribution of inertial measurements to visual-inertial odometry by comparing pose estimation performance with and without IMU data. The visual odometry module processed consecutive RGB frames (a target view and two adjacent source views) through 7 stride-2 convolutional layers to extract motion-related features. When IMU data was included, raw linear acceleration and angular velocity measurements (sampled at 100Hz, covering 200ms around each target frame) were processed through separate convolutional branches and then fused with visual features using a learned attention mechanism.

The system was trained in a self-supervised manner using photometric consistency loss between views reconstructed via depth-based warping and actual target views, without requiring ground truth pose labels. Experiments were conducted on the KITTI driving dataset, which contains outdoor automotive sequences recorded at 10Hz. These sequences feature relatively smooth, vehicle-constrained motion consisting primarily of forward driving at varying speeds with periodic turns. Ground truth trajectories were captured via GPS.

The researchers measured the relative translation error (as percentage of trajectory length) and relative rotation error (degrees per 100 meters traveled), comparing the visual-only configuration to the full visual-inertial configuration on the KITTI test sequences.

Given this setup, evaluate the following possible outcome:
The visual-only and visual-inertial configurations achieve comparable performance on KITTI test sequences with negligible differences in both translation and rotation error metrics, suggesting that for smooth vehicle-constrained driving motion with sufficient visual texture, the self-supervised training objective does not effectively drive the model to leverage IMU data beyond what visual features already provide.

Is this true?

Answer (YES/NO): NO